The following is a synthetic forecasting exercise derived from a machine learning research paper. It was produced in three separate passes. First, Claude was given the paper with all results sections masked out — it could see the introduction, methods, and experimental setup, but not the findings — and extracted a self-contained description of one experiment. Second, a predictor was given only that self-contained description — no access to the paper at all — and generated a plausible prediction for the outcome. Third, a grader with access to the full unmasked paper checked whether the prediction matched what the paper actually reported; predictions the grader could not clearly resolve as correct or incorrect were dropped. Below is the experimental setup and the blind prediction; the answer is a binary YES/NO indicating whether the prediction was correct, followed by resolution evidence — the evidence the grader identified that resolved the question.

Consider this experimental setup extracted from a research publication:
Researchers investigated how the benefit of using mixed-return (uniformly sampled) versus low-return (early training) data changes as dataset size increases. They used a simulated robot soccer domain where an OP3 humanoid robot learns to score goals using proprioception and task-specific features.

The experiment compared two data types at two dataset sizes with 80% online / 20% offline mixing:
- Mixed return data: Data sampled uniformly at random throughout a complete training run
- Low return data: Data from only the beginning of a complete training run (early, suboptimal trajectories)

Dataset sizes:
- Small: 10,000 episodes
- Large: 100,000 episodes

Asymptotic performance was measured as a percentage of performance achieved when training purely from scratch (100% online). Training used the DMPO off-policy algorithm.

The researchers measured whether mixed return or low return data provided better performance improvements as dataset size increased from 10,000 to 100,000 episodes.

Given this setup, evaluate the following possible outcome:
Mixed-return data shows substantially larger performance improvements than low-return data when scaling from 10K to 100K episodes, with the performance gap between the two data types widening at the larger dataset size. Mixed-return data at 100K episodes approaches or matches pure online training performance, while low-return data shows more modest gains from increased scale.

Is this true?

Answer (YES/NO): NO